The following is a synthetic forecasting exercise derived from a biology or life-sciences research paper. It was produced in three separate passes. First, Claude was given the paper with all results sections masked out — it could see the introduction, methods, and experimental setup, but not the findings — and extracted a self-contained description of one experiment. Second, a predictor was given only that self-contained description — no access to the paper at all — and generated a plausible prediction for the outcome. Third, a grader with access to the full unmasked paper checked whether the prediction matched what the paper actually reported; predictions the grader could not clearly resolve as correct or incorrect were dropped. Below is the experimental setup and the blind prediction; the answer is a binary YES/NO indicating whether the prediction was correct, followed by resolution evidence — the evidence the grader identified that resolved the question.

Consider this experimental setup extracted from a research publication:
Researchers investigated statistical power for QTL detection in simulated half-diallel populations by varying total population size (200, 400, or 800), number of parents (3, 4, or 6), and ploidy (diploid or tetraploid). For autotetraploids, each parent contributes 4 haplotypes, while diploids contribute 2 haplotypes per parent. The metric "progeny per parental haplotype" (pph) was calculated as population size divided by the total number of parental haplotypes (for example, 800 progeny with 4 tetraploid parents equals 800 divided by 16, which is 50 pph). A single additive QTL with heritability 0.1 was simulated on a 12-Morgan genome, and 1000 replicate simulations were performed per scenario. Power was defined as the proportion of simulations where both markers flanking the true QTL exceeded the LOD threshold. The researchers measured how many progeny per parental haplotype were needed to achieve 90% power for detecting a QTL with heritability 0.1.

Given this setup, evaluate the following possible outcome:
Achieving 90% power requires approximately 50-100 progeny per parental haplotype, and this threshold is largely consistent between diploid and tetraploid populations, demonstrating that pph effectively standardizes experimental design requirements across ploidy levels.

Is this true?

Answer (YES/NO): NO